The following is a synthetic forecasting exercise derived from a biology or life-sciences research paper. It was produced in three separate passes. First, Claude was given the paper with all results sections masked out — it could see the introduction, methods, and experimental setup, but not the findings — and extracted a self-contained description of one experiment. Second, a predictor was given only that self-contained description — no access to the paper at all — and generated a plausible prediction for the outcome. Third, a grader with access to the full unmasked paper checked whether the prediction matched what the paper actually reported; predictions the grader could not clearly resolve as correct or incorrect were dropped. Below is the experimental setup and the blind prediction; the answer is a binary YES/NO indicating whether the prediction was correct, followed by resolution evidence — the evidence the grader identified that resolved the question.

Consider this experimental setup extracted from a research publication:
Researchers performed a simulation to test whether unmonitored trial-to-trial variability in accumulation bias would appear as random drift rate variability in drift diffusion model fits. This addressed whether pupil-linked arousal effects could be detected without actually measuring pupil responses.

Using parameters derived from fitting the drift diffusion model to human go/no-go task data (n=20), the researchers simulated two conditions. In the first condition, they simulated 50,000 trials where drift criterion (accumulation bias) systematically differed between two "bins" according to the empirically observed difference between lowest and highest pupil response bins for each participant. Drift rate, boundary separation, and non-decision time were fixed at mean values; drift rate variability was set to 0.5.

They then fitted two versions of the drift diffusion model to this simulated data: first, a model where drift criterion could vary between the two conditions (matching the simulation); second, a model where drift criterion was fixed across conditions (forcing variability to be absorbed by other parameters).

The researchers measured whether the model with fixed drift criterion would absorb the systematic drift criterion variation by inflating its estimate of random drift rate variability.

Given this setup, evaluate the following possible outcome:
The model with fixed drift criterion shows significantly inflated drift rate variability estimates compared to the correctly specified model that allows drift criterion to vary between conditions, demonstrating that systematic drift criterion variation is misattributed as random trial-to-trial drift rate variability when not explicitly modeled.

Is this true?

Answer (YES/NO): YES